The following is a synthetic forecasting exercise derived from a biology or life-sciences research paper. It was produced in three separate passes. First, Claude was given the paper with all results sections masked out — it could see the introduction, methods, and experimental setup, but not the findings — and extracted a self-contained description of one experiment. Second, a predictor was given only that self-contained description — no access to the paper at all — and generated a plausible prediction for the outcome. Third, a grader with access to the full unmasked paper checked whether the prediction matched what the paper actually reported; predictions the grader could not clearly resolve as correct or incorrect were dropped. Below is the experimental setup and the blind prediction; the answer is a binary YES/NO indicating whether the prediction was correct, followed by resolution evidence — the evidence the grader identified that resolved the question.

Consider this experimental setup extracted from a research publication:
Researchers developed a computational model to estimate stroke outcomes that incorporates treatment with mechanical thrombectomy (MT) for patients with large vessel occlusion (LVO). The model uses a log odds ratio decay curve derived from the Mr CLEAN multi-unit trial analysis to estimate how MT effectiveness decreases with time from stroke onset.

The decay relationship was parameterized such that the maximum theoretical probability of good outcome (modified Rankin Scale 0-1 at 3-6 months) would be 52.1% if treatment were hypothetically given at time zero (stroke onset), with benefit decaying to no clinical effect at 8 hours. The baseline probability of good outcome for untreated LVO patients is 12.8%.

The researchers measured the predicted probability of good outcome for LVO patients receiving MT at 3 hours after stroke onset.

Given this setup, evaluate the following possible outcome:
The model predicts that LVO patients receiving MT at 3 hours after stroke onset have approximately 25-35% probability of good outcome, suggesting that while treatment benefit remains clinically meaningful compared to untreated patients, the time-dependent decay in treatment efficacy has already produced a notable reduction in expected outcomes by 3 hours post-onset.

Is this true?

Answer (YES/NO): YES